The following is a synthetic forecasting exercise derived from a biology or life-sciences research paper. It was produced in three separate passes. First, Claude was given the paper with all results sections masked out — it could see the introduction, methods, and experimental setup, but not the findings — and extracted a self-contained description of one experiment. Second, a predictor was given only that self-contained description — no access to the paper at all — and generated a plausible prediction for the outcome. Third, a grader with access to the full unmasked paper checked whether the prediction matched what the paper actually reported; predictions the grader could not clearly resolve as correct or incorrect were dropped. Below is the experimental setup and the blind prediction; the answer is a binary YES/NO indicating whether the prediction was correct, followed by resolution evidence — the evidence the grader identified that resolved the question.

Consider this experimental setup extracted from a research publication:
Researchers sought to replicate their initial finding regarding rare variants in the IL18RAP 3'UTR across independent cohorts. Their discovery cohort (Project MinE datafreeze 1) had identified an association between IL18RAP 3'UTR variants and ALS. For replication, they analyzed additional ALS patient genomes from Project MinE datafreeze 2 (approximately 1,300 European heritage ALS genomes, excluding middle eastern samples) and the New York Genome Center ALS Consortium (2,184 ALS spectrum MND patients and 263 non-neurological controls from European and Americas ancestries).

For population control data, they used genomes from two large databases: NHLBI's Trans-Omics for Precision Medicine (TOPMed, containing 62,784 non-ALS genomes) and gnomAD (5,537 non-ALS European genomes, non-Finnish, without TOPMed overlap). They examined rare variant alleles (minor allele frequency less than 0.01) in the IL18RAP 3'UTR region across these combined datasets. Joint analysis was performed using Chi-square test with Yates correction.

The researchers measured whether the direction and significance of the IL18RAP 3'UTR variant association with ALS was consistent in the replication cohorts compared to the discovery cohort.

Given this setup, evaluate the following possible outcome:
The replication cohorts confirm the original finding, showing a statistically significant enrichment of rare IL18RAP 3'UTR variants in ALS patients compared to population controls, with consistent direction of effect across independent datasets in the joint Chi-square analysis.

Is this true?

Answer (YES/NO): NO